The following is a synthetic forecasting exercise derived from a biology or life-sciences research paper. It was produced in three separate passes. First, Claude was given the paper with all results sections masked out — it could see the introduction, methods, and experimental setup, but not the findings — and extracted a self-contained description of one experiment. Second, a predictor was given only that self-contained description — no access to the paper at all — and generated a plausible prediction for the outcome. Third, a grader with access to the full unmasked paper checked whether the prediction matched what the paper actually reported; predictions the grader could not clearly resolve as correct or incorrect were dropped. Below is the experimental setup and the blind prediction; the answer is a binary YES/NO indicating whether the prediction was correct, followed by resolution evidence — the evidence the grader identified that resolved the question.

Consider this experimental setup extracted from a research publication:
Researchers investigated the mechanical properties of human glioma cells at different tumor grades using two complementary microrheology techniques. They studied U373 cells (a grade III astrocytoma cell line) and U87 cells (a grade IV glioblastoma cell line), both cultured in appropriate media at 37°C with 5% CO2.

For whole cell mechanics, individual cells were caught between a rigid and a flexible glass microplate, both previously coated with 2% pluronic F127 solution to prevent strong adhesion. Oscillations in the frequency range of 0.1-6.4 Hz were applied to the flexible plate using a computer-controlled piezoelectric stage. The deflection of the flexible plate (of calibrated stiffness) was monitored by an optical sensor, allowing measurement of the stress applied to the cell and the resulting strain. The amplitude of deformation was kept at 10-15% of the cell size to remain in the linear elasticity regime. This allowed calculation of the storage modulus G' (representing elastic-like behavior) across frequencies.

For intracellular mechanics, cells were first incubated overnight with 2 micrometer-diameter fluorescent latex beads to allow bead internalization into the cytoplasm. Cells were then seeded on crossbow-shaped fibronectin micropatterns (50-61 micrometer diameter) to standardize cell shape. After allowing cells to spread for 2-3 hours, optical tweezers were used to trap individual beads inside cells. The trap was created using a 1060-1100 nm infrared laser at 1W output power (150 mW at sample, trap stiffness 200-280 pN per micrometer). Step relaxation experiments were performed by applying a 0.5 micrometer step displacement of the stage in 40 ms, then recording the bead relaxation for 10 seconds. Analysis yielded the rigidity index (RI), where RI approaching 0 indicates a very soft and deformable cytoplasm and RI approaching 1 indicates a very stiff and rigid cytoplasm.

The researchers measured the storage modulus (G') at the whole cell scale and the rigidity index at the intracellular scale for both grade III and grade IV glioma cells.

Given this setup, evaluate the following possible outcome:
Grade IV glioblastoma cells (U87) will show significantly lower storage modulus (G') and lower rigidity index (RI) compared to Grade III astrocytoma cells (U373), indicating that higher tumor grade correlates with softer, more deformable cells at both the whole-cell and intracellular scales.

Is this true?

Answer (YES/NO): NO